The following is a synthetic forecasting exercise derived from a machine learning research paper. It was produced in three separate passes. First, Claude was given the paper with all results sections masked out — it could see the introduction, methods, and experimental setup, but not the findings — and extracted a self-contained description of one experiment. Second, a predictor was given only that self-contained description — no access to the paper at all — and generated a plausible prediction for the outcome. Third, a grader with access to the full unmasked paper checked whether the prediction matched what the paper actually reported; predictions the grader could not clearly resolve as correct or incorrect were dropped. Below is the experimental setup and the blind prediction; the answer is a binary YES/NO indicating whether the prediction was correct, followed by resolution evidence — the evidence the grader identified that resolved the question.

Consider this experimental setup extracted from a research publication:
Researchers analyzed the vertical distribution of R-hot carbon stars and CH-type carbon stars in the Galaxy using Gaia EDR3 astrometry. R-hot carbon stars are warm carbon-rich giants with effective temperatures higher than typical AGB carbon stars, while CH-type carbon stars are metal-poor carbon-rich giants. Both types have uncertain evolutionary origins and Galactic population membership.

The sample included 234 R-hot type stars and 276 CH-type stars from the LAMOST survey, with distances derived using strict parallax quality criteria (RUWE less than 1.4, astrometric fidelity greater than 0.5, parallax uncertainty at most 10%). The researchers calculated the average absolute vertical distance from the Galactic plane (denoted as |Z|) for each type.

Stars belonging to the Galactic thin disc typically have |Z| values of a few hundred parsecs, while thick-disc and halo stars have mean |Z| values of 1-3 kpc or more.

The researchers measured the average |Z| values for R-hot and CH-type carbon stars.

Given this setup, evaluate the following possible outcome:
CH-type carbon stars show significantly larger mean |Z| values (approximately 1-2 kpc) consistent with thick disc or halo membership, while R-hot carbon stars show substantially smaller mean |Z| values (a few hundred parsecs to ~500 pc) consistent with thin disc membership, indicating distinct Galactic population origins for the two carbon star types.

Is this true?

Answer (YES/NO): NO